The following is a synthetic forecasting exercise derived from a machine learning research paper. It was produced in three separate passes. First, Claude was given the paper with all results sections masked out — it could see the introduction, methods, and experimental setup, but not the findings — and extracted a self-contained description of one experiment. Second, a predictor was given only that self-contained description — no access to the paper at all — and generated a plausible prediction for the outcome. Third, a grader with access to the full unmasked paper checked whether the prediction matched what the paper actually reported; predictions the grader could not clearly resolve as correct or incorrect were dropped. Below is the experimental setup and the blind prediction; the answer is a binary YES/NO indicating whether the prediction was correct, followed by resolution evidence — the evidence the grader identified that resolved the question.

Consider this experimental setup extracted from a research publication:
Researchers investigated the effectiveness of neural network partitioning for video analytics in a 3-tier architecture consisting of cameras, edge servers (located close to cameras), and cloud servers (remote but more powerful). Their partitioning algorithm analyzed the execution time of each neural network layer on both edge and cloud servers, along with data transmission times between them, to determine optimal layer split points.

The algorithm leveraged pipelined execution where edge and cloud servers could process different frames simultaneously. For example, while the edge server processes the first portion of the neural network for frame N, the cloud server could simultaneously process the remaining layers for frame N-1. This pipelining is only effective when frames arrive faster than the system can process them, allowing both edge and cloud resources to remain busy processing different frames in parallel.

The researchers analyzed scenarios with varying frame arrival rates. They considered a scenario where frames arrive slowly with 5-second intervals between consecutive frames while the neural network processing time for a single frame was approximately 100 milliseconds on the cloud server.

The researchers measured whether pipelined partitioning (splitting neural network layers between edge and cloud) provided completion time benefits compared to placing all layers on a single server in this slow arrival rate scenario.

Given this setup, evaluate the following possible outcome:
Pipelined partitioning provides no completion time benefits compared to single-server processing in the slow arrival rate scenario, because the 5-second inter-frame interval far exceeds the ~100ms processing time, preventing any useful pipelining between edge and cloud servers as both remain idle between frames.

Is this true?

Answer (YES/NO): YES